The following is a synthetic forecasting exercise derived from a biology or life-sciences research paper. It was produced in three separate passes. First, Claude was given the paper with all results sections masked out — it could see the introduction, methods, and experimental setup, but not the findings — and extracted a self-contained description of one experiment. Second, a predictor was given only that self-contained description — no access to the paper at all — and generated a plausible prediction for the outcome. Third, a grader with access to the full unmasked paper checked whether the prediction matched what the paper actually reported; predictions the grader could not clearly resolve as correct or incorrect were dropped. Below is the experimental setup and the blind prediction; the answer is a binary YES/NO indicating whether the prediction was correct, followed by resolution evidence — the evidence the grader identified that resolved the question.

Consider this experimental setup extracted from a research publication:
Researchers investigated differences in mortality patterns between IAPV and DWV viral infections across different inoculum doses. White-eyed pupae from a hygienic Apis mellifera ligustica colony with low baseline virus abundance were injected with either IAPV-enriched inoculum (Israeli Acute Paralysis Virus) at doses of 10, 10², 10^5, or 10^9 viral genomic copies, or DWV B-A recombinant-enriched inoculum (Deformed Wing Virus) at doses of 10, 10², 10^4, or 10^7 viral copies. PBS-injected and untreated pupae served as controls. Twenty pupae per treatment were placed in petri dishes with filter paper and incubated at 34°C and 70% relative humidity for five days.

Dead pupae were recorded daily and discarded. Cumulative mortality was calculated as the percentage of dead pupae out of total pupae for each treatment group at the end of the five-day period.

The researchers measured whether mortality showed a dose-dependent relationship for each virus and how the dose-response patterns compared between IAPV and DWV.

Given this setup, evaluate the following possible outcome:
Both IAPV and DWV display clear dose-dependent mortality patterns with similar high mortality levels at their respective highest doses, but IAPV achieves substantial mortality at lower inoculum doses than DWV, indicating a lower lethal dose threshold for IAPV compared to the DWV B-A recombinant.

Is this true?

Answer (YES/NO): NO